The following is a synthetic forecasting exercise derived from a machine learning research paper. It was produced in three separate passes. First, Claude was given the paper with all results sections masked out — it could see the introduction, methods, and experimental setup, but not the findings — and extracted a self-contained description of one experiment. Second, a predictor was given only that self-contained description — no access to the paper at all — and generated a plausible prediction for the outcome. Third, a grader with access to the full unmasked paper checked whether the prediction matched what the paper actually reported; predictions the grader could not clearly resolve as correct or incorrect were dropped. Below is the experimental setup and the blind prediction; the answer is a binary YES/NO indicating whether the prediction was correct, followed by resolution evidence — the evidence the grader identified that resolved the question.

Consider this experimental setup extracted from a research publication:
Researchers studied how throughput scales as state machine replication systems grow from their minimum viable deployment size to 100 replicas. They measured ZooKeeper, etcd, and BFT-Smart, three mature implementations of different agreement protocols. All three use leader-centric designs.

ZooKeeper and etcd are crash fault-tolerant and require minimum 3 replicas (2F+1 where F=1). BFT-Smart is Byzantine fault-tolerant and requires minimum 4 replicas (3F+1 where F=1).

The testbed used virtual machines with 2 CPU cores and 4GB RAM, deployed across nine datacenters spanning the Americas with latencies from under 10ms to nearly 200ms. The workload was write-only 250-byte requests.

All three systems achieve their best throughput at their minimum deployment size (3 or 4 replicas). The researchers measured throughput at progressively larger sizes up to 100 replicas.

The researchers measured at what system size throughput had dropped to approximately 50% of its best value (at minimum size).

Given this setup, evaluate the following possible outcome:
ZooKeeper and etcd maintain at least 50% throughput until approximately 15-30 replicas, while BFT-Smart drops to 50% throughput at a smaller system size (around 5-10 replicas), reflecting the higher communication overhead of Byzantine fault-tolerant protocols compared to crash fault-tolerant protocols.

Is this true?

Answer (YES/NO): NO